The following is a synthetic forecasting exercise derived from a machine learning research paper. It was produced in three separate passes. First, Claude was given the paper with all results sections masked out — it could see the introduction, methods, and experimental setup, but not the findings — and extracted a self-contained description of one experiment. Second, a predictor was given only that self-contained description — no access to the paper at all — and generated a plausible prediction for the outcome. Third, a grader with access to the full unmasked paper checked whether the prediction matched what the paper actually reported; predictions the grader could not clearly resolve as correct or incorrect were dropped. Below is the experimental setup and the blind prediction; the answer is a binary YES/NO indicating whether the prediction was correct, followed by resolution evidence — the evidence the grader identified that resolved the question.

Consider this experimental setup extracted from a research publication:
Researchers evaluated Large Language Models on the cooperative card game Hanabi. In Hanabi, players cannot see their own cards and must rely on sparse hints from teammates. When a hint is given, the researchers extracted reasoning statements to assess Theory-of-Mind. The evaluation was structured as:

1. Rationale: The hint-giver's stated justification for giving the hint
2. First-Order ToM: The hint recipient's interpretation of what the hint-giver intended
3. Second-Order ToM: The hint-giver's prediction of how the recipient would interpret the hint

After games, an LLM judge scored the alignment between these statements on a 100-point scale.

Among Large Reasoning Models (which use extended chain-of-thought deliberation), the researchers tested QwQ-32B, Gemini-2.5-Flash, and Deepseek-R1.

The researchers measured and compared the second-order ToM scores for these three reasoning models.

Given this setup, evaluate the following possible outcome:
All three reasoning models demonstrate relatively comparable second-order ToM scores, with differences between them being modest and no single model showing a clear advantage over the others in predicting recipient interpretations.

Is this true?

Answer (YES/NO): NO